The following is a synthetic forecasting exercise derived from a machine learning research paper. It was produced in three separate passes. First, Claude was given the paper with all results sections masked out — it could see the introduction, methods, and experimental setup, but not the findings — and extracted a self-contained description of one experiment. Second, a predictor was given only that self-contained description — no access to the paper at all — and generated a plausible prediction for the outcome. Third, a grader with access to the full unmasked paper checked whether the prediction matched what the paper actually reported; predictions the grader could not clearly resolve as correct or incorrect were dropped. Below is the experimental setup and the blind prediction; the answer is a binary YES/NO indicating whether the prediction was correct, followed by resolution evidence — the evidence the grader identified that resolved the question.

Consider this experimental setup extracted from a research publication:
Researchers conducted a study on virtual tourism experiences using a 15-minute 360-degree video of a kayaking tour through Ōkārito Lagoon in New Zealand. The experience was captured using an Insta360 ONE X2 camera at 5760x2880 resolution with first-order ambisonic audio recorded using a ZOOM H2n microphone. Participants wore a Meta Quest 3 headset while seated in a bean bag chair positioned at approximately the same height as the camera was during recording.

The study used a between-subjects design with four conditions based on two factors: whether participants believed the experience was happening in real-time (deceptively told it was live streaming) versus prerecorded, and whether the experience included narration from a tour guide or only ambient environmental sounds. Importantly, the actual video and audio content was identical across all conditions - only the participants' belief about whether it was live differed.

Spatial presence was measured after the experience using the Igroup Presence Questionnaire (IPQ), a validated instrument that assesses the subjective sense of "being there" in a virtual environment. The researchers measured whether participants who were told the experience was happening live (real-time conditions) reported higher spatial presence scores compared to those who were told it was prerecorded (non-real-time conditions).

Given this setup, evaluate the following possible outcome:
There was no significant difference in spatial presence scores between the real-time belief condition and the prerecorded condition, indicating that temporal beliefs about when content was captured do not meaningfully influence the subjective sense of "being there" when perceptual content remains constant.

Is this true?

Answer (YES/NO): YES